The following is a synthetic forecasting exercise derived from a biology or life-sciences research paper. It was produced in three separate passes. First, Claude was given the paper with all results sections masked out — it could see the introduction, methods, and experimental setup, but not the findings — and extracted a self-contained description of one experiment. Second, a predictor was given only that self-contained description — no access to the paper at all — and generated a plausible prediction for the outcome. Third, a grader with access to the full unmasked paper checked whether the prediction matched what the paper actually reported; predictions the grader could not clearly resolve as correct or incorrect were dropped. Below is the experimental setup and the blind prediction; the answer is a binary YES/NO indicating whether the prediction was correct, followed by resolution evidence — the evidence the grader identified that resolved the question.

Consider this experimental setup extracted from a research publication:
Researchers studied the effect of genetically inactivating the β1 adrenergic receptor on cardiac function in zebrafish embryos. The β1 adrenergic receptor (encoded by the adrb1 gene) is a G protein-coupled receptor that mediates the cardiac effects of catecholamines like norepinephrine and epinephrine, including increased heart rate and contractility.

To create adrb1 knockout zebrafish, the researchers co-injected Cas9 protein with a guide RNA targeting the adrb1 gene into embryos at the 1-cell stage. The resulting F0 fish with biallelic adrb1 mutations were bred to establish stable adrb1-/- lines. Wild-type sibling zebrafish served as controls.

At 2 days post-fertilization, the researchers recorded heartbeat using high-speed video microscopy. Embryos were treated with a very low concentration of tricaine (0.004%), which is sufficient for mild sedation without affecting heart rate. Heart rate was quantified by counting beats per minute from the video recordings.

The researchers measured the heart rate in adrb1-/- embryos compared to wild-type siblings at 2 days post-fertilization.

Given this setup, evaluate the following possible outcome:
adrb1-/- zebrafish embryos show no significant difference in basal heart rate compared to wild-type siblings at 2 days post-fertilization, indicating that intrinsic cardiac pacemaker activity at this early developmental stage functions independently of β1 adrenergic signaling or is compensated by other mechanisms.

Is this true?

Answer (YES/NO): NO